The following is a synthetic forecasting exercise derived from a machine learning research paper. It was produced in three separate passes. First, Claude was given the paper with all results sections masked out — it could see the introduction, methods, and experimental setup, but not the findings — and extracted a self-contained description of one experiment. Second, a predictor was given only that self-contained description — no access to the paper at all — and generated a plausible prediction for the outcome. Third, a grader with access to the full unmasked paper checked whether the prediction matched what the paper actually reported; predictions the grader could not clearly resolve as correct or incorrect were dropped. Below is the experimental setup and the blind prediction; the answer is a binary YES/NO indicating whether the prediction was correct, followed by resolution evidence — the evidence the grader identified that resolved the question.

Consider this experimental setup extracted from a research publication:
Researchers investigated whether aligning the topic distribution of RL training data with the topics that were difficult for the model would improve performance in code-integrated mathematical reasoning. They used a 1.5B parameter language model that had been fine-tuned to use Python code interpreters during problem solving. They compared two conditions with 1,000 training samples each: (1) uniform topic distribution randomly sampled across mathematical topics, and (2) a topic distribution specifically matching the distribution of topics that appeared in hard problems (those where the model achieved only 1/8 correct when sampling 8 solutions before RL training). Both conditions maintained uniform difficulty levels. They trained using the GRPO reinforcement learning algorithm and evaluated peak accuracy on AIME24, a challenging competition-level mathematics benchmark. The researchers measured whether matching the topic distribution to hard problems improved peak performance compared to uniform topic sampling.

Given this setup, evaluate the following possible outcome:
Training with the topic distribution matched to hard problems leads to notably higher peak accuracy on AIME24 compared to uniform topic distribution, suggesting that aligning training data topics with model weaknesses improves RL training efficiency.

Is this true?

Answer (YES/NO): NO